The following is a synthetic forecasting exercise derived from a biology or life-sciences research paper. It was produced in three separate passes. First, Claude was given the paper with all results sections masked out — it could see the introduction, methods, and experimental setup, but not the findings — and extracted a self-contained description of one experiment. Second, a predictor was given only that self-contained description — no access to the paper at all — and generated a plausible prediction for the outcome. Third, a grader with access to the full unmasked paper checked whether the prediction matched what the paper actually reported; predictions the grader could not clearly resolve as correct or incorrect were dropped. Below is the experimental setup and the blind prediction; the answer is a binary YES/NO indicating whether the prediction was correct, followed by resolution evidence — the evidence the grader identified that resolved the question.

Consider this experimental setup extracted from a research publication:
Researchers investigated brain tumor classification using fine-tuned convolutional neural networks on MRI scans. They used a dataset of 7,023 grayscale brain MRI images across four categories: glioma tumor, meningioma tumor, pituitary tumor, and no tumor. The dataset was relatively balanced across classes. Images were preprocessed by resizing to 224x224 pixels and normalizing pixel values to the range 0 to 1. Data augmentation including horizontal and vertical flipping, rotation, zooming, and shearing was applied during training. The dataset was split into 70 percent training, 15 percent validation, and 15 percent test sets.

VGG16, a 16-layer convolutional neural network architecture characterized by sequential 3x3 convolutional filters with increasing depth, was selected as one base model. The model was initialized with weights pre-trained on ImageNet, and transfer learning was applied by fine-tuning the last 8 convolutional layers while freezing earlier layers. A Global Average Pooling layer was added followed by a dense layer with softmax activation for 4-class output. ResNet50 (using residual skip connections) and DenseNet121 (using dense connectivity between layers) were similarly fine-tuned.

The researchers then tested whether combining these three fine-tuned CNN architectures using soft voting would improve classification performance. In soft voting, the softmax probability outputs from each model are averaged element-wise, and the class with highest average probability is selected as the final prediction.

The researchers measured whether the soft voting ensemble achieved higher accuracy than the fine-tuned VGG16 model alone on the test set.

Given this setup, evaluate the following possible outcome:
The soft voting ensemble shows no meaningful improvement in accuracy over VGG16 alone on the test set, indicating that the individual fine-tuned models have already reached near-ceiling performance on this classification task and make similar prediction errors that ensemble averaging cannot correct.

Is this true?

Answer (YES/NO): NO